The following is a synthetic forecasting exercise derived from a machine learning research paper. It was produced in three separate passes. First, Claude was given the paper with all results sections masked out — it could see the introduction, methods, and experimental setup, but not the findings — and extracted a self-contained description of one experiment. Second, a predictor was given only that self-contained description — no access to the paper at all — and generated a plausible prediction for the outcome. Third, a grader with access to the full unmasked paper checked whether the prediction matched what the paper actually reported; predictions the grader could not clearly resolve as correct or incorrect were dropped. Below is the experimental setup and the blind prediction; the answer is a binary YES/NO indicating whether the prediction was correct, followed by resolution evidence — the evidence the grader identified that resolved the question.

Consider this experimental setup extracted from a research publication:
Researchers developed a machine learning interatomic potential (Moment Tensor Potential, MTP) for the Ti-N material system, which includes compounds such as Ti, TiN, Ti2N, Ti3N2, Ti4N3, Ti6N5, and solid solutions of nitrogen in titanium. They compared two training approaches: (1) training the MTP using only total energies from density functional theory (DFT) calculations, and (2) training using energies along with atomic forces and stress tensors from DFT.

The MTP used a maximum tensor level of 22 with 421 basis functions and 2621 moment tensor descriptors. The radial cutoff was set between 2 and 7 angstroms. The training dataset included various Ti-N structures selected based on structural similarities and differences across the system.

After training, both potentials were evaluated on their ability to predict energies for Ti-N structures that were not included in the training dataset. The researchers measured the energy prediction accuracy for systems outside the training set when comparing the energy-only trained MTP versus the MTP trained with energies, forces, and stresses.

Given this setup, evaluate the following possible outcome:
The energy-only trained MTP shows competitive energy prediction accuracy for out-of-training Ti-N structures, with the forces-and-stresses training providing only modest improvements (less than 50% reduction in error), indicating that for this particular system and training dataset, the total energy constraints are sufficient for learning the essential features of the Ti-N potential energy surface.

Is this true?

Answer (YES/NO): NO